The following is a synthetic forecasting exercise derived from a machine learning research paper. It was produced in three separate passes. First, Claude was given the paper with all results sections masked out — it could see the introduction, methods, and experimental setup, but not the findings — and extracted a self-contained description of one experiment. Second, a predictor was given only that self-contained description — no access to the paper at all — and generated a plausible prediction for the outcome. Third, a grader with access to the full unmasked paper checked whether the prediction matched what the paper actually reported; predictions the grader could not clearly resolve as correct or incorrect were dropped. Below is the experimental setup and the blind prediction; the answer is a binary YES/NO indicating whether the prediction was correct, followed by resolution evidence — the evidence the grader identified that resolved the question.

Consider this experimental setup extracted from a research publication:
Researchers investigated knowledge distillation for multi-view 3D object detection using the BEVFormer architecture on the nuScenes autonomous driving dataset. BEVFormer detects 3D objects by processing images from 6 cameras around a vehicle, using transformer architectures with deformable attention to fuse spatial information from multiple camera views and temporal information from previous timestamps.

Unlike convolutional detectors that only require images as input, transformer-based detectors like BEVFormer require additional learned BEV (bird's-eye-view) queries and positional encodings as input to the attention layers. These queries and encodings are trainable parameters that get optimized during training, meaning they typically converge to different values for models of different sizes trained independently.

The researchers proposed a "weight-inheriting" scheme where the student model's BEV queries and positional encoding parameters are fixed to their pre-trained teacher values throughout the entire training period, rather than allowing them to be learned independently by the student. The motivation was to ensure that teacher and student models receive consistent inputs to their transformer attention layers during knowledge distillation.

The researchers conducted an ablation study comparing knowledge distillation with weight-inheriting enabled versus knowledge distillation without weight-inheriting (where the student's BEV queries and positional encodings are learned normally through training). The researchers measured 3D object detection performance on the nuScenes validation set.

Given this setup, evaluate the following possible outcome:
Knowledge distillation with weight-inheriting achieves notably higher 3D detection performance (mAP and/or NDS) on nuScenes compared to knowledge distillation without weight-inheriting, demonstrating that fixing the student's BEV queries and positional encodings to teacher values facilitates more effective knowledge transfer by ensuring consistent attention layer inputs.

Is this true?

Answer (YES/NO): YES